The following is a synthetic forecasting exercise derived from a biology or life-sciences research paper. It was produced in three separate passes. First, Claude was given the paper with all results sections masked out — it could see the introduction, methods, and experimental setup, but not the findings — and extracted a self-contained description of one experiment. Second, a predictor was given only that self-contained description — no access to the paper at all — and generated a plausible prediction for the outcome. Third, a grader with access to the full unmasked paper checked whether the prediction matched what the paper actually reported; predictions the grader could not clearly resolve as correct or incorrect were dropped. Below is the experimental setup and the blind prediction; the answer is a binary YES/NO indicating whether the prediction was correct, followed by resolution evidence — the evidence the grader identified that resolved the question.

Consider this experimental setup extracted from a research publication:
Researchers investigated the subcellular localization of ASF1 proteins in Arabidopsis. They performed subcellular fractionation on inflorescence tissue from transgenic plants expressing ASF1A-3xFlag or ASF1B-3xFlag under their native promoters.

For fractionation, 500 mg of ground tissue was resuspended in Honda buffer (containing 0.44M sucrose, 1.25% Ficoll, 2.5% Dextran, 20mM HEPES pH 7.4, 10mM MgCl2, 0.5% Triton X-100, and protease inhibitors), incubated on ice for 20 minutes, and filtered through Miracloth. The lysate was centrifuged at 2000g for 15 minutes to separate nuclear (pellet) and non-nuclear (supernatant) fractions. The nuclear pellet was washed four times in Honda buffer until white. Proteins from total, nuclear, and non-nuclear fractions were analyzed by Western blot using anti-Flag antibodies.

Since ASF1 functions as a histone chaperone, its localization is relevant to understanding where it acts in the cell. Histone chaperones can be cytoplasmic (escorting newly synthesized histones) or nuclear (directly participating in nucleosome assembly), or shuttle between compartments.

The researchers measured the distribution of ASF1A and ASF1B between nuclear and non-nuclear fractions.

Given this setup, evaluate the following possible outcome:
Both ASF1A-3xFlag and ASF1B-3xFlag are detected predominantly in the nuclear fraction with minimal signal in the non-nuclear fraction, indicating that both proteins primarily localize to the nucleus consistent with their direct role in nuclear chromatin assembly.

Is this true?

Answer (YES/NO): NO